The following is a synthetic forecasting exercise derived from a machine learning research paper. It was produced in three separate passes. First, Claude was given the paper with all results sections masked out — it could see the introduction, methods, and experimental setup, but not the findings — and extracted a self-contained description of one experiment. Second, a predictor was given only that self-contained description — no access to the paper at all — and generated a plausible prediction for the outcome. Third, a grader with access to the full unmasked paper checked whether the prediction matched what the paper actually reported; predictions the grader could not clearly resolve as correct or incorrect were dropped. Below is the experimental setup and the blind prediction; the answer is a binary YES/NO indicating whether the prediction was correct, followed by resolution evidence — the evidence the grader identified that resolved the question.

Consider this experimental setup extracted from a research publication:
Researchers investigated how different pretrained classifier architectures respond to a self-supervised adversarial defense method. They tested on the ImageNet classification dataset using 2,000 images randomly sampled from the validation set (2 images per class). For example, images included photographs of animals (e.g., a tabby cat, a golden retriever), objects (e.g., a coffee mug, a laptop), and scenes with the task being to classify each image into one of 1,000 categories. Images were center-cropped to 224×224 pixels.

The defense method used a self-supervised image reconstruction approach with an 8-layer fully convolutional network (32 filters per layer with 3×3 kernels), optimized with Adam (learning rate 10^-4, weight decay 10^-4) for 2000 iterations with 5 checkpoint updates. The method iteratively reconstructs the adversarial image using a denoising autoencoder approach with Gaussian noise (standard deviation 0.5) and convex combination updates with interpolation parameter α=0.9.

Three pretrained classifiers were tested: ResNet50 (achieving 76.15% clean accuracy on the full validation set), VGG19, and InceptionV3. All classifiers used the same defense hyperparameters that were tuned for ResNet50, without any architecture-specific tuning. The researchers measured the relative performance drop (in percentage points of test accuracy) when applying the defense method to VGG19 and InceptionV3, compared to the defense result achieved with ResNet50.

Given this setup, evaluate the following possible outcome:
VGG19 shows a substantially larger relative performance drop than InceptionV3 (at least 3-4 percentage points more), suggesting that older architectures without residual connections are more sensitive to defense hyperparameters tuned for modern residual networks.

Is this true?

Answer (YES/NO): NO